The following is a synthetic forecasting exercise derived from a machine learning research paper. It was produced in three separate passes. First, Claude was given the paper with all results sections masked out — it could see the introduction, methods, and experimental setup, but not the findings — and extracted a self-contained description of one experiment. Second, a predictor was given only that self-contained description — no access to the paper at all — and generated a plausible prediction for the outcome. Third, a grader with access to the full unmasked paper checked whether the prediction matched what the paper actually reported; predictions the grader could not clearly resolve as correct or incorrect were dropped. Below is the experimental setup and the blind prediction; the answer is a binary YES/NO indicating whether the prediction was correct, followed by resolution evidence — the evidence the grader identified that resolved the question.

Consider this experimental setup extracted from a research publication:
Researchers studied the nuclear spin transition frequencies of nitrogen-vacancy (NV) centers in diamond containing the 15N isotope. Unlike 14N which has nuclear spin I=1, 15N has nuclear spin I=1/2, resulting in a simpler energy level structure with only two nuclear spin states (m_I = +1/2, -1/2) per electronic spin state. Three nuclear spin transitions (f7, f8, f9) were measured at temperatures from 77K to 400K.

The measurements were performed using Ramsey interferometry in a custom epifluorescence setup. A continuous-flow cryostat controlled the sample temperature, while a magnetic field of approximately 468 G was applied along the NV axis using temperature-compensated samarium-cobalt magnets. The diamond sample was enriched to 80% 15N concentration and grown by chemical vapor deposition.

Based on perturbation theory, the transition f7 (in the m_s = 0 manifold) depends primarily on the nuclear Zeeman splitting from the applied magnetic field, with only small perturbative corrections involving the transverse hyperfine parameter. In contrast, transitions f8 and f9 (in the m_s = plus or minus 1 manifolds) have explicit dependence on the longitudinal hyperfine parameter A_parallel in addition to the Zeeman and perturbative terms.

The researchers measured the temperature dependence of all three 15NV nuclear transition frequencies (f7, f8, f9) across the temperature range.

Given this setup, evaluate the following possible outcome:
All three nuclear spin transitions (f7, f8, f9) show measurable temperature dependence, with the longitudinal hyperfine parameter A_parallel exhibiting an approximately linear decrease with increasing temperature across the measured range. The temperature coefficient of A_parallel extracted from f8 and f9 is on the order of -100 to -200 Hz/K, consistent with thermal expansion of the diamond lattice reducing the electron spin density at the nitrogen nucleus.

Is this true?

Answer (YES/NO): NO